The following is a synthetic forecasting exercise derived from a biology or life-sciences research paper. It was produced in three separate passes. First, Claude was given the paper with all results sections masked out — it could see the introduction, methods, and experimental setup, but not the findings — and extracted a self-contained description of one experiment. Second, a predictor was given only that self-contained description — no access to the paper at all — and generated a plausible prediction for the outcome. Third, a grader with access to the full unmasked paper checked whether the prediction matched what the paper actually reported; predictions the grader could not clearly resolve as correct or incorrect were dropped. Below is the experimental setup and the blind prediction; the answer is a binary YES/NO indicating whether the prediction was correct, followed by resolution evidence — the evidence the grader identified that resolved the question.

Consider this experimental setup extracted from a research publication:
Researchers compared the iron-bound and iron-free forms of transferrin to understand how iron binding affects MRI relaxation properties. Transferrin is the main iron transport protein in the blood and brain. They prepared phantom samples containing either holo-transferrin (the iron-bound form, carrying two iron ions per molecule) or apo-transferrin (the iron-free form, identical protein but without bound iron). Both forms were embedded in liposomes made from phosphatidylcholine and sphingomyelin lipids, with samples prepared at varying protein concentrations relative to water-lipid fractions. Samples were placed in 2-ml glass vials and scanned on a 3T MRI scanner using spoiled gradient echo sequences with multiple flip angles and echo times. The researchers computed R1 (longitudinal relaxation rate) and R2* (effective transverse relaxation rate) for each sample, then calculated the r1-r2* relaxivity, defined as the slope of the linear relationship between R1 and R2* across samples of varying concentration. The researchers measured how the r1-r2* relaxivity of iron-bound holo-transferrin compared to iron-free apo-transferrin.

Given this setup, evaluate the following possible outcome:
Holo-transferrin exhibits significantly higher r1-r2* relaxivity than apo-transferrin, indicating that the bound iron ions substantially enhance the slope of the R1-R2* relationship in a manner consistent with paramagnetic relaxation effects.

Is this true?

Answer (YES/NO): YES